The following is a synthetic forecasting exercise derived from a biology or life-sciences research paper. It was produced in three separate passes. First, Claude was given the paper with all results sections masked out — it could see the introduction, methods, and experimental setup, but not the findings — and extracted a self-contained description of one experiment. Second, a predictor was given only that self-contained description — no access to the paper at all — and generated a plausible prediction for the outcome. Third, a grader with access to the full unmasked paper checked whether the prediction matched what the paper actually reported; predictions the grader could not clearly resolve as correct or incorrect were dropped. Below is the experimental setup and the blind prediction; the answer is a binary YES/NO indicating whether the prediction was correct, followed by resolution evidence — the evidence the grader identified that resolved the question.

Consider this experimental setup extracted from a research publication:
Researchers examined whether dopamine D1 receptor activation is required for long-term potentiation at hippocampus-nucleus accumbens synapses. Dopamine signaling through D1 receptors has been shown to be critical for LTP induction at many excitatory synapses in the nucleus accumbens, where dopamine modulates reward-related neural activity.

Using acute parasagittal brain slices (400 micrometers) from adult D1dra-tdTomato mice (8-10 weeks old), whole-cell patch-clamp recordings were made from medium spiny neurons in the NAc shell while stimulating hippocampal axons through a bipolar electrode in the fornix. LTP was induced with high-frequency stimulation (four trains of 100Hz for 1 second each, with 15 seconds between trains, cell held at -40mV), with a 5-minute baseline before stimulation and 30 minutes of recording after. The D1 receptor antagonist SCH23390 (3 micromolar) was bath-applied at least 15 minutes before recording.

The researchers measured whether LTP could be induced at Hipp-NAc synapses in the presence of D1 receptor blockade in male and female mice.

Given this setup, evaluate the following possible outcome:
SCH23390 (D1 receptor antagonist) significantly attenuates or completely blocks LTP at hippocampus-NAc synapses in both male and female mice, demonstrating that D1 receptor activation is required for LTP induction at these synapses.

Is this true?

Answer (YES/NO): NO